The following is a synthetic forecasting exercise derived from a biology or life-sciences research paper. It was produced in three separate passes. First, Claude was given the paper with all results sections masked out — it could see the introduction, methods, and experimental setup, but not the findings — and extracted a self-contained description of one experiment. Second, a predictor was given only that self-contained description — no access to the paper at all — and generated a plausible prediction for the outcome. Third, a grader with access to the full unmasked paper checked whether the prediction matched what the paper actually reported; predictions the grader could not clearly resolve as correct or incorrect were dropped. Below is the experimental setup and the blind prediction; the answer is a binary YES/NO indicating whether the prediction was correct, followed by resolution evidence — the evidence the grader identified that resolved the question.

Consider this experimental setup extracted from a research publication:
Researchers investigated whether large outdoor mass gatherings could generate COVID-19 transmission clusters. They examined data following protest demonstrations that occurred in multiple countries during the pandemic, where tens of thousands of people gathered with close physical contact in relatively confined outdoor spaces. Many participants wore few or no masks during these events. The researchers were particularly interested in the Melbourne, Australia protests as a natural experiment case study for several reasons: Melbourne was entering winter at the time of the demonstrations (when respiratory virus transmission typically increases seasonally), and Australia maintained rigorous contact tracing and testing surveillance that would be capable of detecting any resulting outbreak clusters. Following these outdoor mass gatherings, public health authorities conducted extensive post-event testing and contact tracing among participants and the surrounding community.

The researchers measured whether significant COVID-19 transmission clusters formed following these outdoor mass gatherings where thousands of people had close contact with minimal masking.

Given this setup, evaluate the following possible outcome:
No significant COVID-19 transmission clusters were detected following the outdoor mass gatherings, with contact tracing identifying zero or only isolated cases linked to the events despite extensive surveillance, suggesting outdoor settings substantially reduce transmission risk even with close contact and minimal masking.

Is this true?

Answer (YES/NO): YES